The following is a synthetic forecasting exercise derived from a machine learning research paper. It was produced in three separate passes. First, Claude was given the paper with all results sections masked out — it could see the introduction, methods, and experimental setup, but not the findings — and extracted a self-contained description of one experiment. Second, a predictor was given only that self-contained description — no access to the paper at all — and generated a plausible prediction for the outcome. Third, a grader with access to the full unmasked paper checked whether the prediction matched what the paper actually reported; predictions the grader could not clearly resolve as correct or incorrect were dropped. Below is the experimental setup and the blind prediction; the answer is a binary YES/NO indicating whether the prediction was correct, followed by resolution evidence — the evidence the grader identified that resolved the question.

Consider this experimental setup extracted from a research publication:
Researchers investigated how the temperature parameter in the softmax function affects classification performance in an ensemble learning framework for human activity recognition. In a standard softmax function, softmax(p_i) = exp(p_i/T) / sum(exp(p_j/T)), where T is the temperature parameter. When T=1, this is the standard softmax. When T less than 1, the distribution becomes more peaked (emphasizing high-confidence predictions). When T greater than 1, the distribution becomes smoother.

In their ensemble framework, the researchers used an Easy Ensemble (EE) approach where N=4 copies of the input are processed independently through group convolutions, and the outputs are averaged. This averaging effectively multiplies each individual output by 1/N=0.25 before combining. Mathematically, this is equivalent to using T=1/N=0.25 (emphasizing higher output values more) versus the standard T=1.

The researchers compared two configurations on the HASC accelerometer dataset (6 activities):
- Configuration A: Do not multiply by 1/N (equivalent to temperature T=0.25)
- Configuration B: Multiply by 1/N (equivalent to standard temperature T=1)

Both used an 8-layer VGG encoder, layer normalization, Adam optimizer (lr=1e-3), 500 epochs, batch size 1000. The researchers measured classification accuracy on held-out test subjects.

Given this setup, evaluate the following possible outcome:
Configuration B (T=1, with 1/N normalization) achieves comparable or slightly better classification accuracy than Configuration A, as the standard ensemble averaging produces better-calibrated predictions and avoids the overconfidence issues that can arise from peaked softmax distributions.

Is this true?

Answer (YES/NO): YES